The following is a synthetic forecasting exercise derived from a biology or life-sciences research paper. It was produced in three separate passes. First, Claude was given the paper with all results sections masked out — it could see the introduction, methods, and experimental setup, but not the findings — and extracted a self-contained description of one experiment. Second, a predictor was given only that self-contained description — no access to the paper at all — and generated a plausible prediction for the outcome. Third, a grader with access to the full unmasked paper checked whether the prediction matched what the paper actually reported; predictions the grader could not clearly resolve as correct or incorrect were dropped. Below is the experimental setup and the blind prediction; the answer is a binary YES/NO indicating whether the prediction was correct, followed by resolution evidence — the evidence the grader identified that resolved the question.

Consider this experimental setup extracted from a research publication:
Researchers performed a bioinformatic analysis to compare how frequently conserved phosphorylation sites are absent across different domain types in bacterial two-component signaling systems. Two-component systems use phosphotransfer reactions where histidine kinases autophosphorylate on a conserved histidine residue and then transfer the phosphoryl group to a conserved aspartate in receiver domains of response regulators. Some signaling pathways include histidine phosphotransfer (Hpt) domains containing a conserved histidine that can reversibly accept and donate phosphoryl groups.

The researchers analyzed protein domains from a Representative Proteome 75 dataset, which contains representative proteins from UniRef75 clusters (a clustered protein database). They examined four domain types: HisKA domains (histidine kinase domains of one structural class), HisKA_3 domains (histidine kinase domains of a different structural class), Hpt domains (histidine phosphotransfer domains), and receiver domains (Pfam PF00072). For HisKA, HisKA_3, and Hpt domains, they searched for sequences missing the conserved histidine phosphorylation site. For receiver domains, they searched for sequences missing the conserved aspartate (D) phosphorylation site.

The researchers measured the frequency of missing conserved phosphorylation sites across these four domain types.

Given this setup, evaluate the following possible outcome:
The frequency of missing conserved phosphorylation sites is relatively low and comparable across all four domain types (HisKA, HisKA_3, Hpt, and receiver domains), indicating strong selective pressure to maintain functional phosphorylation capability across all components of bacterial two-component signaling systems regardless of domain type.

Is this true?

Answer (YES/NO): NO